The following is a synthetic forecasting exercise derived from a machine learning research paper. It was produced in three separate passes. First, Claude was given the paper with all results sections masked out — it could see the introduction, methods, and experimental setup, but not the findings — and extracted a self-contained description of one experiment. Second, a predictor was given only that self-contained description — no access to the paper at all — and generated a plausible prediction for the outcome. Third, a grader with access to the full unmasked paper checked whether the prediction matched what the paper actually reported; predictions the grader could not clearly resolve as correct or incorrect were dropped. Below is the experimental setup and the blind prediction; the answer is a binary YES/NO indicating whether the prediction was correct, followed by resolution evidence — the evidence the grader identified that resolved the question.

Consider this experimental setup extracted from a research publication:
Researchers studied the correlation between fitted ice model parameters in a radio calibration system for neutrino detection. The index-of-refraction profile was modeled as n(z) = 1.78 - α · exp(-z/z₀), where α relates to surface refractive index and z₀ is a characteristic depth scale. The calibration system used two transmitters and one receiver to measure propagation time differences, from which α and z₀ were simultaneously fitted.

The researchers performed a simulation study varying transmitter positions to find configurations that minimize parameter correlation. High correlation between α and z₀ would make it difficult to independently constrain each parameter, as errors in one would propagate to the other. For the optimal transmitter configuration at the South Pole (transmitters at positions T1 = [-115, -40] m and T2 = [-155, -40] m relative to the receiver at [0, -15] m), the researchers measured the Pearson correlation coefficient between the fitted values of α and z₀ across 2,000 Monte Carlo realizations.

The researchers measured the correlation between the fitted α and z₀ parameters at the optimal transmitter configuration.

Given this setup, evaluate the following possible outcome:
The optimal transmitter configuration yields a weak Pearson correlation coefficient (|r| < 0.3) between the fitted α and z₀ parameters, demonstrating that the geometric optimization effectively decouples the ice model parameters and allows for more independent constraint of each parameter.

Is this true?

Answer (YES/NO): YES